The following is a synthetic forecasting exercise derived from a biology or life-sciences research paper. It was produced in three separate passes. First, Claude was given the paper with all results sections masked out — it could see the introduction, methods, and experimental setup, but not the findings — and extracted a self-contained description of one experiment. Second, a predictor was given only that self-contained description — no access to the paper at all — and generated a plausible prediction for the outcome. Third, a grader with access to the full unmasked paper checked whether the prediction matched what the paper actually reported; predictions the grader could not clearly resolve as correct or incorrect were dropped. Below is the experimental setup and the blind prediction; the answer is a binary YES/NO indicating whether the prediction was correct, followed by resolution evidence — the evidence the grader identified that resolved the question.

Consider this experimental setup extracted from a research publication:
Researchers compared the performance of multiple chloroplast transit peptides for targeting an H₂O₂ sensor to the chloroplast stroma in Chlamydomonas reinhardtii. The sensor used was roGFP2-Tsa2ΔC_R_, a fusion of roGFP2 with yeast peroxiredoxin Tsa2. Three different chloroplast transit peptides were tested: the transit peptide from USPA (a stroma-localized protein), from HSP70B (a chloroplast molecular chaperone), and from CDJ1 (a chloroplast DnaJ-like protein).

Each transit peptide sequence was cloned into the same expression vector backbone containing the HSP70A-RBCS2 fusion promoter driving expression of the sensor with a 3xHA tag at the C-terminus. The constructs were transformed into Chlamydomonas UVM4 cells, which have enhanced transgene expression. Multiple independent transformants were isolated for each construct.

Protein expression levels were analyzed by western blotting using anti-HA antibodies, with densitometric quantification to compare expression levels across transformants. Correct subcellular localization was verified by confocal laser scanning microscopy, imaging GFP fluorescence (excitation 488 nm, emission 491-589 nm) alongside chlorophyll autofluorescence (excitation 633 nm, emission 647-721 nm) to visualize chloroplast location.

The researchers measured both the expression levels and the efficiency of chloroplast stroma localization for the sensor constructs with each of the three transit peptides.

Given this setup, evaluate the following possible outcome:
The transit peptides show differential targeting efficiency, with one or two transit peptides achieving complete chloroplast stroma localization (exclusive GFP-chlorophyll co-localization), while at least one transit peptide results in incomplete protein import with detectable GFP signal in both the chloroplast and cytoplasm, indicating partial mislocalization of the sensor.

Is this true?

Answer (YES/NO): YES